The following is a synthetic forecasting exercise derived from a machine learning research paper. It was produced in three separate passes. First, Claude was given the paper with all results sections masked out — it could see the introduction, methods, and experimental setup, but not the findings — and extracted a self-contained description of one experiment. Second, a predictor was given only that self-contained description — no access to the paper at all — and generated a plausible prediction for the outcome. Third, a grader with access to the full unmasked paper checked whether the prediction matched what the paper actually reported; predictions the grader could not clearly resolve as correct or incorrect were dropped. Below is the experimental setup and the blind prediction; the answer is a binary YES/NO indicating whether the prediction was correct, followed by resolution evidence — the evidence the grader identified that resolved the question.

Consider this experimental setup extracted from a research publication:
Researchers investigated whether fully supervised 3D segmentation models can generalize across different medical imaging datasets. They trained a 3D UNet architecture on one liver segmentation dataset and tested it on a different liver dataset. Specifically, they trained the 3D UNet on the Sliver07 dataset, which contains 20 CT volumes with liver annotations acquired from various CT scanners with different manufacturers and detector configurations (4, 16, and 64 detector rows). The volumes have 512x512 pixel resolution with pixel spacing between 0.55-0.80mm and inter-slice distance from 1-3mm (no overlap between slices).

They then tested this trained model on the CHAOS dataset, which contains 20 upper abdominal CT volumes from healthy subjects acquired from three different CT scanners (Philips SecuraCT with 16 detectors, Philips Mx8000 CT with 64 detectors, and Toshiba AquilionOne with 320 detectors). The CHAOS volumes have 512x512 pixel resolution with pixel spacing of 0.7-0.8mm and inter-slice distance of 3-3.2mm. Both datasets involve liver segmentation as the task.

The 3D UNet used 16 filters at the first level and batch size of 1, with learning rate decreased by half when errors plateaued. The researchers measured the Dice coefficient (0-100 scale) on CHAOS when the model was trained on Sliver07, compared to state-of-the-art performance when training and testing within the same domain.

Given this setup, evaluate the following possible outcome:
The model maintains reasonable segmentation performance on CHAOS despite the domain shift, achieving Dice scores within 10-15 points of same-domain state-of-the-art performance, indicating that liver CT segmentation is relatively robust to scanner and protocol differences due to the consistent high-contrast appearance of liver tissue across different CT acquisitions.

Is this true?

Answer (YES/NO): NO